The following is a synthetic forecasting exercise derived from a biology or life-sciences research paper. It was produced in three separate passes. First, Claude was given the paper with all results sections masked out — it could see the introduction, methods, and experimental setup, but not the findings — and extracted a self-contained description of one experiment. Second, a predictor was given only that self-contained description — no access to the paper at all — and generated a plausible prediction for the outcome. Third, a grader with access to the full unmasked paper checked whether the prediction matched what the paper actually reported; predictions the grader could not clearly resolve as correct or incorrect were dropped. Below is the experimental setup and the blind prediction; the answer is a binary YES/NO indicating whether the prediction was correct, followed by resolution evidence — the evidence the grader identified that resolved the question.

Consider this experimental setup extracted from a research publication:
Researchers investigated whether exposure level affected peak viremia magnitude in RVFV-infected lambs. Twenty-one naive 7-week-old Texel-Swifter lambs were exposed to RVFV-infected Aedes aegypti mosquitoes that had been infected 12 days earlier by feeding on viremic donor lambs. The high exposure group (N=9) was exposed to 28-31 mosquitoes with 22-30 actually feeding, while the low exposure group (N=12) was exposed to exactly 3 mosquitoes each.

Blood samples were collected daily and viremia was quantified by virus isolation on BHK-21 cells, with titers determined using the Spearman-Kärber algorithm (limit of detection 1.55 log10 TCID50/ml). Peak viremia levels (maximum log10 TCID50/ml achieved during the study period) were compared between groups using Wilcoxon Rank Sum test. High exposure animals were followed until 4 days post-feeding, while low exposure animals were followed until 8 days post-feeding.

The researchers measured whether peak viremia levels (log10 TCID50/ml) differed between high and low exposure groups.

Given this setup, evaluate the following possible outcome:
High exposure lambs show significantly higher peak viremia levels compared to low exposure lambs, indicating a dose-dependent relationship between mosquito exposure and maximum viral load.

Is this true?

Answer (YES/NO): NO